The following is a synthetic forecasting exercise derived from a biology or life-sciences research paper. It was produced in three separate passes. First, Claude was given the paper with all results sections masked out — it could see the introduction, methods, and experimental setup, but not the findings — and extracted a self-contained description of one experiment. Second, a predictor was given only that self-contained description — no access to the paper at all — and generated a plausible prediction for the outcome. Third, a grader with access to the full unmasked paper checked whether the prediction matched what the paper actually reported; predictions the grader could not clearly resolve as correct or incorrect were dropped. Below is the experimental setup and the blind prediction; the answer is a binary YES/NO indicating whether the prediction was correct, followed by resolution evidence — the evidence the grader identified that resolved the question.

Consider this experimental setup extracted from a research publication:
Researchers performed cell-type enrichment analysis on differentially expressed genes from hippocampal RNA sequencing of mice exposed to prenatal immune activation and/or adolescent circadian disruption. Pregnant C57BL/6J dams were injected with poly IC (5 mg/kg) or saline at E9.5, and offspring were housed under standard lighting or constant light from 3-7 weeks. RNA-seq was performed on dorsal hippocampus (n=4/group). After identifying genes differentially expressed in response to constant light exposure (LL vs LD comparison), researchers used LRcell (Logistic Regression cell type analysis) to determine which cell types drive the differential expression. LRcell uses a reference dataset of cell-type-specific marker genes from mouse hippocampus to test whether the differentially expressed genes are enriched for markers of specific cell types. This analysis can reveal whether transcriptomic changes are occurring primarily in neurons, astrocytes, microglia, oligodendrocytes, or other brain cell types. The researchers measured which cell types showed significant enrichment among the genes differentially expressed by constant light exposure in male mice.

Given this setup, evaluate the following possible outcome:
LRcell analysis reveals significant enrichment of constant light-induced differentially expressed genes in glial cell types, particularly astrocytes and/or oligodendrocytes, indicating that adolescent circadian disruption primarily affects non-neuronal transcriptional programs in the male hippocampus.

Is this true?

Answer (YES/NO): NO